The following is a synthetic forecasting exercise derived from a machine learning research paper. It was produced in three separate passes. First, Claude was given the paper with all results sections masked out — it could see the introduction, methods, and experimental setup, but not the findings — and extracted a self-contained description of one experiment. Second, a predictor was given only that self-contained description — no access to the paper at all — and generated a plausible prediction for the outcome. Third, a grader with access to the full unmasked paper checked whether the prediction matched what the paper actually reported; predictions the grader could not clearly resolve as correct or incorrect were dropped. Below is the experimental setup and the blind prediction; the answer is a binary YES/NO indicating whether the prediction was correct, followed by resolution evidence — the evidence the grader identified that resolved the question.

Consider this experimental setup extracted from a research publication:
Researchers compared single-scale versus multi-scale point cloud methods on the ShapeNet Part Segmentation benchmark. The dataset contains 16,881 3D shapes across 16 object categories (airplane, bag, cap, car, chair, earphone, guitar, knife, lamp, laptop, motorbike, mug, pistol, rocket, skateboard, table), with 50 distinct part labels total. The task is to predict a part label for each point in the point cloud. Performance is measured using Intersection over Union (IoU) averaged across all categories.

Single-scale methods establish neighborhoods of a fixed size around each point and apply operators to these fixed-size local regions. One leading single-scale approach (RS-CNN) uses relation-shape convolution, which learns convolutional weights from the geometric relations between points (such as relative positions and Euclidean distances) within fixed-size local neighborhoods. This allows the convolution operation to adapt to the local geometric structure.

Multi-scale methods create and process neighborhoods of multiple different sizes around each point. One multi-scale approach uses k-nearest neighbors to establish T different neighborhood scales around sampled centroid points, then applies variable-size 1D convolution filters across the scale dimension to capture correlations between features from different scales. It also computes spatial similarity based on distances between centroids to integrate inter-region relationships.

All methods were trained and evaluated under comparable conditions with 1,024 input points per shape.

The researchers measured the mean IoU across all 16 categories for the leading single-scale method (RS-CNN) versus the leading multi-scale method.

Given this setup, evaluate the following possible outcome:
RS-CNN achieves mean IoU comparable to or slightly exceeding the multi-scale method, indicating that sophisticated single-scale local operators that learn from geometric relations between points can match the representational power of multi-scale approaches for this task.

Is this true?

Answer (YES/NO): YES